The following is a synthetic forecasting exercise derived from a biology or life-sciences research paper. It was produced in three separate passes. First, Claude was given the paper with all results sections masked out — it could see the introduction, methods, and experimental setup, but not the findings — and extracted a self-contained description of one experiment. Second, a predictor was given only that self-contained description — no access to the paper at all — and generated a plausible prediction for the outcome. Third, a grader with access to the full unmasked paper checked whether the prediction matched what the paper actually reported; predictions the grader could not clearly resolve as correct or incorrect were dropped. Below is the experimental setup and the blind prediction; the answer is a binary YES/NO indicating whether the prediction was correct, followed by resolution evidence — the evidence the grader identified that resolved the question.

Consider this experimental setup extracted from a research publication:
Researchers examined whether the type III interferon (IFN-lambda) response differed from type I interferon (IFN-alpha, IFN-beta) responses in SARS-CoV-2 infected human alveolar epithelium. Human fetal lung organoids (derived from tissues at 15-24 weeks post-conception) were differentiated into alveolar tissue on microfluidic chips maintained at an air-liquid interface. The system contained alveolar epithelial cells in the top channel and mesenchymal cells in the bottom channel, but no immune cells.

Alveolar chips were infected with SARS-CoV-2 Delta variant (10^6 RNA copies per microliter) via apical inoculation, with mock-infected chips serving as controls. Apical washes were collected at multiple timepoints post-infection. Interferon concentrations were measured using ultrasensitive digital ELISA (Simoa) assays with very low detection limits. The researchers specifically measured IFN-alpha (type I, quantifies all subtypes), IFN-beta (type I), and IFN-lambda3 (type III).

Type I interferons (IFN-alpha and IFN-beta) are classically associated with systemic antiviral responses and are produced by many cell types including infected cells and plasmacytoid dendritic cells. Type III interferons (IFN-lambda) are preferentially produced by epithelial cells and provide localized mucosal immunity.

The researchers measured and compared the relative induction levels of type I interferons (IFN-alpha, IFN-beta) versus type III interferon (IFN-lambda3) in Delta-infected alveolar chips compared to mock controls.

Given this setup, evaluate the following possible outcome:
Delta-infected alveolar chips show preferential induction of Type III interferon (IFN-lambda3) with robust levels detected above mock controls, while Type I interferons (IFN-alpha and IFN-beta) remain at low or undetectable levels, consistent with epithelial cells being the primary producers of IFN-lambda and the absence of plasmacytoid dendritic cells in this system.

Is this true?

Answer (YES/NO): NO